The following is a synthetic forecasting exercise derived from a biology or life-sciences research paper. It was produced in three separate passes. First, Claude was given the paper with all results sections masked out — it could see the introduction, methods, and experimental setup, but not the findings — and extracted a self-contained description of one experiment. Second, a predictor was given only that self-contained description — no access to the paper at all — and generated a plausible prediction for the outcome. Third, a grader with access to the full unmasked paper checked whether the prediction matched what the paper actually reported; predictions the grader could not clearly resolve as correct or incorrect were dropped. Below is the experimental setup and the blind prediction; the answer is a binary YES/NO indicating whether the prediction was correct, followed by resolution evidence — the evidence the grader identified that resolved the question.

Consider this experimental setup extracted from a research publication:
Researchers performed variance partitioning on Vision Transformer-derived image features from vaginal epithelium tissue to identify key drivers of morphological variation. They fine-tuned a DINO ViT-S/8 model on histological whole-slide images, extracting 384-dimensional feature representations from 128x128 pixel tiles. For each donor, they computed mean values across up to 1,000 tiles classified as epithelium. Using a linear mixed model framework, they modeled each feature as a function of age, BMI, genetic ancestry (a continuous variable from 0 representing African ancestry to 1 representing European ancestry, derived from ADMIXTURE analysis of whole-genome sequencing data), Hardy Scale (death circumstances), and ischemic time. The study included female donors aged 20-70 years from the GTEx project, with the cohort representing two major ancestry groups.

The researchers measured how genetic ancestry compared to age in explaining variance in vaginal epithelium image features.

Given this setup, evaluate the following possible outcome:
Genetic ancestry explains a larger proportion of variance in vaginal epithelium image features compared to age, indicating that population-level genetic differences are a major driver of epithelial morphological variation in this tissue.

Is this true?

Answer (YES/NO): NO